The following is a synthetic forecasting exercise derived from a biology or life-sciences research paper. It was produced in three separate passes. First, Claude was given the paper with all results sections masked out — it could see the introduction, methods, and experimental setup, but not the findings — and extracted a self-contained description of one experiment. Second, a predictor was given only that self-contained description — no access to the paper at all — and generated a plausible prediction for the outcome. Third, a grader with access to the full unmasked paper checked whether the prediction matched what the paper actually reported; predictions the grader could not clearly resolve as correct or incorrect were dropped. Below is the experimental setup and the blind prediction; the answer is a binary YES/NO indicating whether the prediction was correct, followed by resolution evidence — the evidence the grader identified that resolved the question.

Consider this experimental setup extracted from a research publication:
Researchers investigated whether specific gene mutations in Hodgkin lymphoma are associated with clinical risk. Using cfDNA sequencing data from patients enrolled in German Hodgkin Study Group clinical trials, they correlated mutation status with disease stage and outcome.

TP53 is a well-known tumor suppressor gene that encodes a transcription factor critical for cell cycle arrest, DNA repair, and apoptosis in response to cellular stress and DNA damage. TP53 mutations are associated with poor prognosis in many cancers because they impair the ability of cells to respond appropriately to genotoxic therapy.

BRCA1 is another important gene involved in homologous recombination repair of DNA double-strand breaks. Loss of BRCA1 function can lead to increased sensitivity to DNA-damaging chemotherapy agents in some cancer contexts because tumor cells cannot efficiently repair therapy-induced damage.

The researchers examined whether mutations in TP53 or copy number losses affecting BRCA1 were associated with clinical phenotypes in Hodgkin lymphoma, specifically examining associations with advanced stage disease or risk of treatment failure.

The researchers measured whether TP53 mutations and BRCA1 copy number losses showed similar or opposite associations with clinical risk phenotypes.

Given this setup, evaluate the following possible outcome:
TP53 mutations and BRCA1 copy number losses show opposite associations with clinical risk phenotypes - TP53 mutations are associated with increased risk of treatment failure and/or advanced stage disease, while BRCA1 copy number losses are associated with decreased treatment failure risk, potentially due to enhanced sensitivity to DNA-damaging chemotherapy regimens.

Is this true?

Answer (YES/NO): YES